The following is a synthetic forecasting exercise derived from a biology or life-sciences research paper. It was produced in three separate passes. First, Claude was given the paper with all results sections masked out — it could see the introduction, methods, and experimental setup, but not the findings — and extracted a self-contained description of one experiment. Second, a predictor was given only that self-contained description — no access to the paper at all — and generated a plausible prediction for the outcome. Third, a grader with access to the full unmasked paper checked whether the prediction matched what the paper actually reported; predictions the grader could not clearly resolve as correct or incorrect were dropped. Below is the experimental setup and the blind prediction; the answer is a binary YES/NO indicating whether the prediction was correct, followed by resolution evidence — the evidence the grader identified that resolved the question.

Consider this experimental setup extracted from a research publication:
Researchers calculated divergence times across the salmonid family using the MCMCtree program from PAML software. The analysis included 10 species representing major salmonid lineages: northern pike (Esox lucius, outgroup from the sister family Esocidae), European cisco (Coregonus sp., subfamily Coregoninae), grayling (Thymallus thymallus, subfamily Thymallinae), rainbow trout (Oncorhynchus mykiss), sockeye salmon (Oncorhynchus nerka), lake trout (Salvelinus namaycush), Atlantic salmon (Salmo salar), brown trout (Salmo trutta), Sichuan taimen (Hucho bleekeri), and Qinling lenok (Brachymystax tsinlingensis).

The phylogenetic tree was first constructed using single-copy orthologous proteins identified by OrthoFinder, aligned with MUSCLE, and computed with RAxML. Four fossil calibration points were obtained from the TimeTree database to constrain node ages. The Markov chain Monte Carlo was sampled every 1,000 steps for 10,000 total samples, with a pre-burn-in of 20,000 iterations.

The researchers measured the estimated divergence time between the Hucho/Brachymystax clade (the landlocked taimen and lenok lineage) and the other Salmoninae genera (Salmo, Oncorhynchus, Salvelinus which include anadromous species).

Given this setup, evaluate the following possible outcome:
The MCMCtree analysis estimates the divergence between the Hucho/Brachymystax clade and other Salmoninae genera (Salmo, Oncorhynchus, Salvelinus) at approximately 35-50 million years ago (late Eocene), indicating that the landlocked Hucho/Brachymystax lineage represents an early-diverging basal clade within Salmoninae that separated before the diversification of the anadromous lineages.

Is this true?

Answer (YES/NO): NO